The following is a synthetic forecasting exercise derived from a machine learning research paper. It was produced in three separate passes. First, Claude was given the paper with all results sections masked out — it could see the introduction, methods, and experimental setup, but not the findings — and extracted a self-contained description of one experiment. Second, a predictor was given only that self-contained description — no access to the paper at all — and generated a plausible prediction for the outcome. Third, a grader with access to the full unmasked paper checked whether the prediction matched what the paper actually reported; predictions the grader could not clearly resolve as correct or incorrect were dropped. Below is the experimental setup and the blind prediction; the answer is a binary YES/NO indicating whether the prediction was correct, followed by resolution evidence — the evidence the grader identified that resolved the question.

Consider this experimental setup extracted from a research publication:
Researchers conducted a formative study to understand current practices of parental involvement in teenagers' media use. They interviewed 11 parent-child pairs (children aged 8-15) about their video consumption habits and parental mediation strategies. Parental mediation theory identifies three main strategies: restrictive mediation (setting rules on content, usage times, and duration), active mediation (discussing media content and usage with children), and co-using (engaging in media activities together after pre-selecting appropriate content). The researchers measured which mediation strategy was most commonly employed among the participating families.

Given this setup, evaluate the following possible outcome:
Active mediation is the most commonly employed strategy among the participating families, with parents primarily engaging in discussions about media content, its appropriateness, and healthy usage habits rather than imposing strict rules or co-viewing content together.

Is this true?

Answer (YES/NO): NO